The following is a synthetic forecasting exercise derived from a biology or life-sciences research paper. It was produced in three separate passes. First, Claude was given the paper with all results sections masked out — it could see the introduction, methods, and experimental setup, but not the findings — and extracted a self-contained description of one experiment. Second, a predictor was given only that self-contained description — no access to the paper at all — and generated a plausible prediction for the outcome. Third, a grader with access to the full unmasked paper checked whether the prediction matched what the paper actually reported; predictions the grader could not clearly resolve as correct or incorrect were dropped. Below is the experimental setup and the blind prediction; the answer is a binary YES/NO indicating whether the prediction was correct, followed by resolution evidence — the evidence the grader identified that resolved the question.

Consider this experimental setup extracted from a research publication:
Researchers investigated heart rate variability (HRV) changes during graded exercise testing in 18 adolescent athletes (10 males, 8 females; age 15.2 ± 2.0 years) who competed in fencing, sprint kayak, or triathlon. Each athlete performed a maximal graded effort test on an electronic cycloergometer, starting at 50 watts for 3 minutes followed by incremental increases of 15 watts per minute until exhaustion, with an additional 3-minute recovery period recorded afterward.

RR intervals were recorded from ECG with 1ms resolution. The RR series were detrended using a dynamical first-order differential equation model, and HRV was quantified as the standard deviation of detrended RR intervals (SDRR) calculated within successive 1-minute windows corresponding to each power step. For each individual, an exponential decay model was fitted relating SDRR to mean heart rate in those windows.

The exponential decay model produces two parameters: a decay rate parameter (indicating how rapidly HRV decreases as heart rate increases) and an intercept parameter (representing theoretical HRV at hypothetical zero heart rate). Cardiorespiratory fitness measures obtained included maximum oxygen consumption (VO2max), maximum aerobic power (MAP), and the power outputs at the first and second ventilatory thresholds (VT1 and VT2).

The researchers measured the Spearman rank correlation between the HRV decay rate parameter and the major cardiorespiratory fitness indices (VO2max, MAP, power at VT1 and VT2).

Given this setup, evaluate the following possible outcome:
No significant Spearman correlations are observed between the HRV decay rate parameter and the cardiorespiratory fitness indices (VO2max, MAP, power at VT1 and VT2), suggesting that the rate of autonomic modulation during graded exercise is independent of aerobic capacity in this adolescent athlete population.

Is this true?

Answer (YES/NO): NO